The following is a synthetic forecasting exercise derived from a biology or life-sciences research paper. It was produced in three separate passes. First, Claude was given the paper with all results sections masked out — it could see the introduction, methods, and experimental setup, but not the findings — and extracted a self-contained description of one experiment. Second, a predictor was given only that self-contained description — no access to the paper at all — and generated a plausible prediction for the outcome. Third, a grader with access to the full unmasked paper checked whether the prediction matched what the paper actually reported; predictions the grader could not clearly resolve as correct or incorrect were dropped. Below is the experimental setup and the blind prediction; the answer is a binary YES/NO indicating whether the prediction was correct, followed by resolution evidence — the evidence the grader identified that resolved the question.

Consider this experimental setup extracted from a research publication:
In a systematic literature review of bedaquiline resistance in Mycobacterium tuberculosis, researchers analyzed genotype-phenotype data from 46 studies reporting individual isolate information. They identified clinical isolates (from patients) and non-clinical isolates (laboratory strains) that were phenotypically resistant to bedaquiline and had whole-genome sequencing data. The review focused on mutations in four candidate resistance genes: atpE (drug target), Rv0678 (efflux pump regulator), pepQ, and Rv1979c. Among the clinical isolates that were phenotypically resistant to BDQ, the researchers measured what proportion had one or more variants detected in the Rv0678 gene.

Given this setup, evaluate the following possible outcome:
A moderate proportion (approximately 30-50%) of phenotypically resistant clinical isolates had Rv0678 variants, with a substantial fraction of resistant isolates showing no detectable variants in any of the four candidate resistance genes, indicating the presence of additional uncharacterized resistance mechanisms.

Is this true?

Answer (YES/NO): NO